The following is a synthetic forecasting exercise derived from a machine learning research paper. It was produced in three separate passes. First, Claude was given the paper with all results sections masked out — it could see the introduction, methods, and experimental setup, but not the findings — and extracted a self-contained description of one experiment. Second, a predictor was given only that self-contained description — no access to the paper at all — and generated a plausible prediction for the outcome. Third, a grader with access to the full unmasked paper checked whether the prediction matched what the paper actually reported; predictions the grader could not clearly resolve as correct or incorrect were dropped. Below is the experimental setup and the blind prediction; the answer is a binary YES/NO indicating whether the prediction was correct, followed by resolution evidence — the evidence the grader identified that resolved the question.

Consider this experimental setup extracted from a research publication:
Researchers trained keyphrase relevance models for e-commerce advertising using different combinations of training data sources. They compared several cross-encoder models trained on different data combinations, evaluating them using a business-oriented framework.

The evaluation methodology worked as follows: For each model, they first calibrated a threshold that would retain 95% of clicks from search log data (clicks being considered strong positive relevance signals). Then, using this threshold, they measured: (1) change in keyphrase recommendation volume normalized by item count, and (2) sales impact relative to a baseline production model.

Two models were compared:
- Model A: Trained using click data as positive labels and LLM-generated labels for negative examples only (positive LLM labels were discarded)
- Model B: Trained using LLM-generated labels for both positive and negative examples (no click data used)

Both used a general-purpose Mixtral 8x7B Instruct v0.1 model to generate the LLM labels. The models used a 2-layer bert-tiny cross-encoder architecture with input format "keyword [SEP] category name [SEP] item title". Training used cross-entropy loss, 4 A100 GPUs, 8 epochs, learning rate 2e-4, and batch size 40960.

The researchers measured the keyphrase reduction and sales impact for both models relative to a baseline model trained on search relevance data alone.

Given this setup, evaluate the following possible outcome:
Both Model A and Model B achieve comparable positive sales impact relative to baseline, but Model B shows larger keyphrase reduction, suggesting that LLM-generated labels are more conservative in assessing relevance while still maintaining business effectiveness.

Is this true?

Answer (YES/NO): NO